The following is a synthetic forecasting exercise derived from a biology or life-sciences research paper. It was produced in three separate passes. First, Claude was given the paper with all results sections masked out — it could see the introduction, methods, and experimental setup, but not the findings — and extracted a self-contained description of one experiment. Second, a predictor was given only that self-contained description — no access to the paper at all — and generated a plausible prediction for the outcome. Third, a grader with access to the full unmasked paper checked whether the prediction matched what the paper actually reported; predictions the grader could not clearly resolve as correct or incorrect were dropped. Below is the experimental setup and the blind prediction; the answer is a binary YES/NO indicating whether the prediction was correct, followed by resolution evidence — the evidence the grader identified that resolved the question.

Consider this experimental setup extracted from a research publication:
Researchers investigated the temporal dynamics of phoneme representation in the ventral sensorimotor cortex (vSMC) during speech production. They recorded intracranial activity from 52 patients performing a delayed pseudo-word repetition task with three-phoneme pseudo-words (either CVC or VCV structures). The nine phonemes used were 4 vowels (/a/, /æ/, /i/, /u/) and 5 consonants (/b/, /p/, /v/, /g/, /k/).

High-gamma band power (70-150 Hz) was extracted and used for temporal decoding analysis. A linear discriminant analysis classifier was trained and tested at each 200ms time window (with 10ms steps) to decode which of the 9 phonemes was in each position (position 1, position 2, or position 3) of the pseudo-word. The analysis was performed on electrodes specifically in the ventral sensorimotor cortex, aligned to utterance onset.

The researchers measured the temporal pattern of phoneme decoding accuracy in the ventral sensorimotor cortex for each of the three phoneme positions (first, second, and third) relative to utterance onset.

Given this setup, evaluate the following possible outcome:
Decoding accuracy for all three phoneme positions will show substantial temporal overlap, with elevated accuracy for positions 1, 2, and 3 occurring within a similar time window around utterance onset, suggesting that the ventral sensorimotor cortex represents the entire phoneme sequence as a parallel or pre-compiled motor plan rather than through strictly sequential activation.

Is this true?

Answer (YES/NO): NO